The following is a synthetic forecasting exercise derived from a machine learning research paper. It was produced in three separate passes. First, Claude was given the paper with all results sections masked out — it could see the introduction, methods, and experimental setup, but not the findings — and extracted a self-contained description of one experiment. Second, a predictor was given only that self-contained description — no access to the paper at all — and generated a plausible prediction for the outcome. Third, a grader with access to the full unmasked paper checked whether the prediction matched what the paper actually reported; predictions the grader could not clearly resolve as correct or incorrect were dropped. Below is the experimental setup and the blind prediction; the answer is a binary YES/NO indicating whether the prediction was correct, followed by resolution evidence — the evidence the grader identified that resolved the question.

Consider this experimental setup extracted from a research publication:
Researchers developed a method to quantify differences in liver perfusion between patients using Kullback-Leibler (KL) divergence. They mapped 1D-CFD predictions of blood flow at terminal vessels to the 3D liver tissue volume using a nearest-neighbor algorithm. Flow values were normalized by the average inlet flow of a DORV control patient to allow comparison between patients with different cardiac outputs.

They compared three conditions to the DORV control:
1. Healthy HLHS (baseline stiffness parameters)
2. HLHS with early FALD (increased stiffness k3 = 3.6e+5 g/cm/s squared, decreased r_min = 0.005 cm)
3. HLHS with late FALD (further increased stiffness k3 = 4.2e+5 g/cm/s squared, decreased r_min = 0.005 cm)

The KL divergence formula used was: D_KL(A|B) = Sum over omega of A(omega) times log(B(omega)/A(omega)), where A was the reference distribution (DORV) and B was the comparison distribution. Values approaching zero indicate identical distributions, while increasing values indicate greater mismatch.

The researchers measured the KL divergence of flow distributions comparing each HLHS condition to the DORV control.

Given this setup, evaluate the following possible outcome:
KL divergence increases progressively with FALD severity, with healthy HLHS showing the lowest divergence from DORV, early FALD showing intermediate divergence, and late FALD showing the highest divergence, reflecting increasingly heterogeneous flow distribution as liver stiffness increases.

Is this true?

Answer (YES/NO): NO